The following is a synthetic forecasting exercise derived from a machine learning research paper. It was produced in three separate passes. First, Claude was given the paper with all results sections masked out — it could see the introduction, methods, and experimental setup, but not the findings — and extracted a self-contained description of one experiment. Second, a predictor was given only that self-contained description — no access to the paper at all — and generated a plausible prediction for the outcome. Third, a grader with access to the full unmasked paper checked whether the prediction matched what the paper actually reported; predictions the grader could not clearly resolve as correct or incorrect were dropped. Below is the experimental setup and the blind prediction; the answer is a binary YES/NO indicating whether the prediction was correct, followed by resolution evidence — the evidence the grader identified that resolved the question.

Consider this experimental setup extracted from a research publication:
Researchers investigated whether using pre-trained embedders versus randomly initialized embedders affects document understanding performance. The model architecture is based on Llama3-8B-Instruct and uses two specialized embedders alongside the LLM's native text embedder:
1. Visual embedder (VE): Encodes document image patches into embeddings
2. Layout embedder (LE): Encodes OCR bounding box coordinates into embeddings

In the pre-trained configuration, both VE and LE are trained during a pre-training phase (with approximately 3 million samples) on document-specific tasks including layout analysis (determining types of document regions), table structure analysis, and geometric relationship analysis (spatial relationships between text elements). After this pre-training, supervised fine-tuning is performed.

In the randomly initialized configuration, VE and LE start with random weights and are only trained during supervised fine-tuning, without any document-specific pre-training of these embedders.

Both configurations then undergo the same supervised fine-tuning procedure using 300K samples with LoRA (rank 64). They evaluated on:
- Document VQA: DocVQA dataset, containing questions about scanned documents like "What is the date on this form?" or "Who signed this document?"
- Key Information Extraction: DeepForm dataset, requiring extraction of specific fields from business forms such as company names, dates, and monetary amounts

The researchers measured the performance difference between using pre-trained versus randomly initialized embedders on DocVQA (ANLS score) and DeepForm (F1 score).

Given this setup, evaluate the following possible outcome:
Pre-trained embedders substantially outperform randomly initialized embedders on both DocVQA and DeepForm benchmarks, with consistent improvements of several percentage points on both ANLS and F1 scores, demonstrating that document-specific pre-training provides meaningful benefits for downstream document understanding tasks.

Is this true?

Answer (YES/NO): NO